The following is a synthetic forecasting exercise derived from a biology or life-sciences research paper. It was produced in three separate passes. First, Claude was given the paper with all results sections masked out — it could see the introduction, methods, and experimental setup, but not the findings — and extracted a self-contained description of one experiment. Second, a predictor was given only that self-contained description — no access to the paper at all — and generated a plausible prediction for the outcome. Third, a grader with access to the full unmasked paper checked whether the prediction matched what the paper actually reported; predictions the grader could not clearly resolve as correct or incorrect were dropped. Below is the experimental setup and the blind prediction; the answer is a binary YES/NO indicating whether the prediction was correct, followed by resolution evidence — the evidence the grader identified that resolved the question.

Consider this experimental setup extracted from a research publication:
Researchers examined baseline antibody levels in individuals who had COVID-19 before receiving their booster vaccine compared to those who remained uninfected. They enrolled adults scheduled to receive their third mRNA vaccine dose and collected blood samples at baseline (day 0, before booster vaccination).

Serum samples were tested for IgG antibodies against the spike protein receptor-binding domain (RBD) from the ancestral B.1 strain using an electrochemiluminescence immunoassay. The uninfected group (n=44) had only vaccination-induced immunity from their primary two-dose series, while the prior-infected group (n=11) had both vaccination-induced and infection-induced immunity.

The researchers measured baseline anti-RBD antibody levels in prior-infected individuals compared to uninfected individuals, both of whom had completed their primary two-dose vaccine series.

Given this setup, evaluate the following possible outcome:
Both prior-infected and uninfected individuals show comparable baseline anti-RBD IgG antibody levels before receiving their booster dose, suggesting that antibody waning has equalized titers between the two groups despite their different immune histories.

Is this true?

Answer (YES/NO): NO